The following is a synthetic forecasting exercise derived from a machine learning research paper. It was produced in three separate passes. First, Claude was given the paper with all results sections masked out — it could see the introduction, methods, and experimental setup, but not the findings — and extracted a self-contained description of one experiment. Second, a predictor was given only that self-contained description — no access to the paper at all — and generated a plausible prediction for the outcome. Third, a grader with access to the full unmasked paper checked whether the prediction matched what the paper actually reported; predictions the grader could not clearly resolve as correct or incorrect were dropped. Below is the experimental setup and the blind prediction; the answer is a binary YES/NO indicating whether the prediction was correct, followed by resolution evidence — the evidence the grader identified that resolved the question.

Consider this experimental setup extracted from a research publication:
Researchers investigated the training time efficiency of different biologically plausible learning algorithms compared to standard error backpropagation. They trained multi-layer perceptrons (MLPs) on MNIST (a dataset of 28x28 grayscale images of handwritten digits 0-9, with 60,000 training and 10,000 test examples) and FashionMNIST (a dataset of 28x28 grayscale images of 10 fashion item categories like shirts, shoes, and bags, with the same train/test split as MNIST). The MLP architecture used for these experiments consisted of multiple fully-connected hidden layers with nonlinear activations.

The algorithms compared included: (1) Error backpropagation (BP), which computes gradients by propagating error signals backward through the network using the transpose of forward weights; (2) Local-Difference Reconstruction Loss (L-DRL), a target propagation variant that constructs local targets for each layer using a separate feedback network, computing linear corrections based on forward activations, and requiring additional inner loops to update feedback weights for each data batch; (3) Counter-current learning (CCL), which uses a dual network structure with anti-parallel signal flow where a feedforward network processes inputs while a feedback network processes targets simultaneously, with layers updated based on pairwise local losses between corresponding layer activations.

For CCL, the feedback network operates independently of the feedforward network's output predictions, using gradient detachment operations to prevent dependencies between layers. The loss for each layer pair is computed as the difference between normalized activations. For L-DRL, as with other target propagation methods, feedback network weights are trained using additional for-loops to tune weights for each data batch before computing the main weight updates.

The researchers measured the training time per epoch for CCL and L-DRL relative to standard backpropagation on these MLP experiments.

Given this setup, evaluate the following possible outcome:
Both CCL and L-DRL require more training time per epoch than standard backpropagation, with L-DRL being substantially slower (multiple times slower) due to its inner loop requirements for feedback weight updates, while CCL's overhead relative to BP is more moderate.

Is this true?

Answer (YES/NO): YES